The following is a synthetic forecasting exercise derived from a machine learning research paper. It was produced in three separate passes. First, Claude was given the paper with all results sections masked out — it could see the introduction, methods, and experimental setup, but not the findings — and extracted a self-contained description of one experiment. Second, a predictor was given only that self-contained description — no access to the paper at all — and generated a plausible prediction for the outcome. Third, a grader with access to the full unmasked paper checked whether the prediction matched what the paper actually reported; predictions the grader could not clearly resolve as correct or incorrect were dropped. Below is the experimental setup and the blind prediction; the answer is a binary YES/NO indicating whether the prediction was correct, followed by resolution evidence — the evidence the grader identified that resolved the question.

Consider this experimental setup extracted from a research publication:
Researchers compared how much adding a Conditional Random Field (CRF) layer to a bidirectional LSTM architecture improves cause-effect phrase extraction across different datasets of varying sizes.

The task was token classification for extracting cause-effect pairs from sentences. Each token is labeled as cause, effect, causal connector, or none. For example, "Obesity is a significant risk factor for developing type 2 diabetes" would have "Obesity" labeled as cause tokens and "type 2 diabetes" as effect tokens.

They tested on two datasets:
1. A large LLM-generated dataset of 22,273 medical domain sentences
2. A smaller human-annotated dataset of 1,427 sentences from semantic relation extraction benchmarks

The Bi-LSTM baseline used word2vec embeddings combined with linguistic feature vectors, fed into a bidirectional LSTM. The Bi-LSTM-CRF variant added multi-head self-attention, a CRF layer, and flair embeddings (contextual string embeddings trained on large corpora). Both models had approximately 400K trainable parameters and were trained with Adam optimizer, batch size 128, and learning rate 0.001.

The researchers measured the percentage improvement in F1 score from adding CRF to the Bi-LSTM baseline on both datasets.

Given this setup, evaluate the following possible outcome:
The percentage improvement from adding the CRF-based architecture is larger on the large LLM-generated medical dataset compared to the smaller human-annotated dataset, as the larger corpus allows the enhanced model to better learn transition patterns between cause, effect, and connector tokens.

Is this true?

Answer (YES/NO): NO